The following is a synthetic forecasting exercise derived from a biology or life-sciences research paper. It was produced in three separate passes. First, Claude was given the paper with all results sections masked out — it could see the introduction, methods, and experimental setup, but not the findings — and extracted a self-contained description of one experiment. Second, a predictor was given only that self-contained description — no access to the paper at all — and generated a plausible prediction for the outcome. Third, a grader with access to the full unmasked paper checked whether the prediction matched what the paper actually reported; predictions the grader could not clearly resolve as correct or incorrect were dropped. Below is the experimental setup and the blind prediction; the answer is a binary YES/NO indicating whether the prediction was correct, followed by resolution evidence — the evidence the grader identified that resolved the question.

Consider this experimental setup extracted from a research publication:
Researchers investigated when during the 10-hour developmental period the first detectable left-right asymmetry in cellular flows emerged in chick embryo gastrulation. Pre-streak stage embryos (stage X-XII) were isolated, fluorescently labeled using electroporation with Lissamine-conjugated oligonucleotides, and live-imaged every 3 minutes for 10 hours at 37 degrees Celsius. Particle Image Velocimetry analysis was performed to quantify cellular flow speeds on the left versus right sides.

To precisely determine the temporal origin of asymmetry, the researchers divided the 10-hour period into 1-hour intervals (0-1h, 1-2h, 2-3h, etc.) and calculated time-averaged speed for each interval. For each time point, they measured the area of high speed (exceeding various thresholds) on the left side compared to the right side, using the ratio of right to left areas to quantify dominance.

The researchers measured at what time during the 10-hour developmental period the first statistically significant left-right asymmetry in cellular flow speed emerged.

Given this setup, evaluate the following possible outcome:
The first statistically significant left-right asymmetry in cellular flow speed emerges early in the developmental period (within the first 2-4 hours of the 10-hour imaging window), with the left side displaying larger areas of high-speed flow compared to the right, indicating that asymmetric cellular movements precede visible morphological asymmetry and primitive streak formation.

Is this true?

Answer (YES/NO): NO